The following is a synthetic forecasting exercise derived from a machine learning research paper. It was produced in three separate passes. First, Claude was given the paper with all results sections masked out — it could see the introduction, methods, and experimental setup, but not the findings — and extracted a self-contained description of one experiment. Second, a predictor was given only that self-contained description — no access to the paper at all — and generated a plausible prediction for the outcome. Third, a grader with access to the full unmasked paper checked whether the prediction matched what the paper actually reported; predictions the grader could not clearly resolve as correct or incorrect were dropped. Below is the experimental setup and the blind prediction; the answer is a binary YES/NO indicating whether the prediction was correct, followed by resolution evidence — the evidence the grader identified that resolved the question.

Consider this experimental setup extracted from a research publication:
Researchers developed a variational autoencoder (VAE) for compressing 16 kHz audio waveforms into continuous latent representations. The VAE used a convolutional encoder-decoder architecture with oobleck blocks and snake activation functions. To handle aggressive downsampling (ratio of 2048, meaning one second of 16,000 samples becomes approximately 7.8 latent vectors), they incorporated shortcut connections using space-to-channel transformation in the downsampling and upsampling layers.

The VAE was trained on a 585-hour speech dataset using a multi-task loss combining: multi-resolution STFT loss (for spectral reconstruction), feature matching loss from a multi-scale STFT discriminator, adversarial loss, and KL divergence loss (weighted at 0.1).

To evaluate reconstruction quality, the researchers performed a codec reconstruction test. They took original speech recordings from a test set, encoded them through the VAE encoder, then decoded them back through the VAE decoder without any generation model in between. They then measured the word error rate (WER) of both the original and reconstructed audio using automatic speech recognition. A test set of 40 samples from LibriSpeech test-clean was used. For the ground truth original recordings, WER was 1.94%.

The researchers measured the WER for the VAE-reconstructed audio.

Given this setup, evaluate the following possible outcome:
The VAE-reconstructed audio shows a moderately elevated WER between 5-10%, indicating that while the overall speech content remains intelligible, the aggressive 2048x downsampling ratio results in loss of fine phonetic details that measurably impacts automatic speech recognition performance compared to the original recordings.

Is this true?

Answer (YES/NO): NO